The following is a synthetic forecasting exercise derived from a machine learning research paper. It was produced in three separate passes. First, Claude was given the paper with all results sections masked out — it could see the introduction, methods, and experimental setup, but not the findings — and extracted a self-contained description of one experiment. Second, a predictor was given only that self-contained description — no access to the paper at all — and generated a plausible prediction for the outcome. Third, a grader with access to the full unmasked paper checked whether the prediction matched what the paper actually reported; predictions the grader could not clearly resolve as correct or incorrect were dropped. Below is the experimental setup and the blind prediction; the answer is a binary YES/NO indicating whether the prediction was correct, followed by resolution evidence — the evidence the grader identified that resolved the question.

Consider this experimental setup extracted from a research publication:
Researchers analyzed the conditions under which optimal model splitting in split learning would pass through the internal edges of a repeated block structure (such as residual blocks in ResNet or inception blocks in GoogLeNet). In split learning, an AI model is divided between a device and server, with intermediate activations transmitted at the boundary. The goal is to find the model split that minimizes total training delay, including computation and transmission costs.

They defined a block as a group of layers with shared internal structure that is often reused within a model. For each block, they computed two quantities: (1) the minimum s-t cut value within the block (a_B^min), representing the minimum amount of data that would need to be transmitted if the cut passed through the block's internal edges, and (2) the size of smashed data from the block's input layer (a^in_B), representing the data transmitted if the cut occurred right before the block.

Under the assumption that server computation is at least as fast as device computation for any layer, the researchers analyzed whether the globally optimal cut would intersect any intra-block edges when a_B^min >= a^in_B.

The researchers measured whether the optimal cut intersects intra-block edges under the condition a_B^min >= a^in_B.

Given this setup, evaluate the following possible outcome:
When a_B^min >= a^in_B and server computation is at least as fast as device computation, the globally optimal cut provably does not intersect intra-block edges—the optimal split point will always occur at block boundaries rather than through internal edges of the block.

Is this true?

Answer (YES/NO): YES